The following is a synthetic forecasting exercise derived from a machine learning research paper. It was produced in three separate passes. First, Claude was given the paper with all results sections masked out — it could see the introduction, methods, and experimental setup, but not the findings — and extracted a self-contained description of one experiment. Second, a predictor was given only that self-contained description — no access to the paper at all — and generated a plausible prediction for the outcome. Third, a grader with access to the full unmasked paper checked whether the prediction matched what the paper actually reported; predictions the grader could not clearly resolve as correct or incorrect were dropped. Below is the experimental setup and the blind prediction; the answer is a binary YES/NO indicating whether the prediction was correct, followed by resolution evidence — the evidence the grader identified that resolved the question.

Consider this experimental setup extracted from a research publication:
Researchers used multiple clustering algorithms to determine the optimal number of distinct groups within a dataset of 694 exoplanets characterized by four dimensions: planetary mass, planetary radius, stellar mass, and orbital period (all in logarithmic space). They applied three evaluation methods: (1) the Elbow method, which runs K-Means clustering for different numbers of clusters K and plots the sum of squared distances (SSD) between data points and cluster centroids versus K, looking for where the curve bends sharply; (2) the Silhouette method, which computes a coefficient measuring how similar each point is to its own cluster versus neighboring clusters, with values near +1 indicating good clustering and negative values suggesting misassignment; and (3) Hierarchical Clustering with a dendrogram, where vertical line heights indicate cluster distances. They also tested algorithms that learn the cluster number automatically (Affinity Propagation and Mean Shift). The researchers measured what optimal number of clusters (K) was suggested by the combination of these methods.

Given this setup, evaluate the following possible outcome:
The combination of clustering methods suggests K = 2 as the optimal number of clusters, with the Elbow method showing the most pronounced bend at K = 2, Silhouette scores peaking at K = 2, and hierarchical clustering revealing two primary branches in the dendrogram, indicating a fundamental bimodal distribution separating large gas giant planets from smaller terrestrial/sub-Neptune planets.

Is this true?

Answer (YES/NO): YES